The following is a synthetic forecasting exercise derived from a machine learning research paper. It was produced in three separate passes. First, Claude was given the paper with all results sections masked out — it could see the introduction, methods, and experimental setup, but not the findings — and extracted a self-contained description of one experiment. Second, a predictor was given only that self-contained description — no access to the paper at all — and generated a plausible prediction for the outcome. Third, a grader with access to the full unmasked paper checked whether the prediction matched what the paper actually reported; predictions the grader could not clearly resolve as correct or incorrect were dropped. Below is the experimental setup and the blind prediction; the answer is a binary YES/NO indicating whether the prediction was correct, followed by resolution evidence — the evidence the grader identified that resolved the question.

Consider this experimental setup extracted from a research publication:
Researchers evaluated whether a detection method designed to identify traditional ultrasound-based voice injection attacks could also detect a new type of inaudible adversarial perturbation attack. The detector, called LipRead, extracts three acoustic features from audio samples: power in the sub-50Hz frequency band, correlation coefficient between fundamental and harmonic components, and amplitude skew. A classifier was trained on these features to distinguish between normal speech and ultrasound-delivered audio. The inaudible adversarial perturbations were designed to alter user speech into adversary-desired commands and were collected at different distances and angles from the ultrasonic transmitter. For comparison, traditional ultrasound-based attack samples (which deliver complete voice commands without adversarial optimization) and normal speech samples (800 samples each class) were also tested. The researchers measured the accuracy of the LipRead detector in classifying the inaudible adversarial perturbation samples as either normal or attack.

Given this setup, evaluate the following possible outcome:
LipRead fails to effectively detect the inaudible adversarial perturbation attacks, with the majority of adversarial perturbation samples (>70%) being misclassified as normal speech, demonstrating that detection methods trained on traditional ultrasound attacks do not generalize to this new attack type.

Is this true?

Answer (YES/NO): NO